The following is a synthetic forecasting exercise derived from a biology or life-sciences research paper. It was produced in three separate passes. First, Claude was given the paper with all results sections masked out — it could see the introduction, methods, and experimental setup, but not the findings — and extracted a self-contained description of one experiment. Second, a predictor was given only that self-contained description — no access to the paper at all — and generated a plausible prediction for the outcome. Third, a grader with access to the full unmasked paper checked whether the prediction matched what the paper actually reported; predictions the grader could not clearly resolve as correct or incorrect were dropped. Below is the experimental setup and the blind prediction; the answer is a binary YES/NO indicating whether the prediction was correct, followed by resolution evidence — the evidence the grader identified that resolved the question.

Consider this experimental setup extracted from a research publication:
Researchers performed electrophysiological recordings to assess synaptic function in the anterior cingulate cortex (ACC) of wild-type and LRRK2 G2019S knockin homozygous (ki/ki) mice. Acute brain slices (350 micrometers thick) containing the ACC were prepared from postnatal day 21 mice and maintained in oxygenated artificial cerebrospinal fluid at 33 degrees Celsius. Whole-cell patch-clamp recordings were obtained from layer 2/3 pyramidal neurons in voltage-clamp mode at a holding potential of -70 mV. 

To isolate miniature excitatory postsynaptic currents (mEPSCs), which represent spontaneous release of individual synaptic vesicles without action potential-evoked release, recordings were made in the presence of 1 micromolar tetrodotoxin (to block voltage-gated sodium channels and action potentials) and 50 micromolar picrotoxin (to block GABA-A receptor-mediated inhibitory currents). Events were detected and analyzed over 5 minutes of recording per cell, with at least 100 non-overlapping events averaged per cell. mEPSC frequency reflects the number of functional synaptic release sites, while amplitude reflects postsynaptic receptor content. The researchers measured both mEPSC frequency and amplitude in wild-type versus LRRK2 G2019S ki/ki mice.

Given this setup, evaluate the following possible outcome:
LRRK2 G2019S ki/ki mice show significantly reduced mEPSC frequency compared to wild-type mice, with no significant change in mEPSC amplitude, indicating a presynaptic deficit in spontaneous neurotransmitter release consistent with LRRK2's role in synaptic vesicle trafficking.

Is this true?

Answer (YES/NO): NO